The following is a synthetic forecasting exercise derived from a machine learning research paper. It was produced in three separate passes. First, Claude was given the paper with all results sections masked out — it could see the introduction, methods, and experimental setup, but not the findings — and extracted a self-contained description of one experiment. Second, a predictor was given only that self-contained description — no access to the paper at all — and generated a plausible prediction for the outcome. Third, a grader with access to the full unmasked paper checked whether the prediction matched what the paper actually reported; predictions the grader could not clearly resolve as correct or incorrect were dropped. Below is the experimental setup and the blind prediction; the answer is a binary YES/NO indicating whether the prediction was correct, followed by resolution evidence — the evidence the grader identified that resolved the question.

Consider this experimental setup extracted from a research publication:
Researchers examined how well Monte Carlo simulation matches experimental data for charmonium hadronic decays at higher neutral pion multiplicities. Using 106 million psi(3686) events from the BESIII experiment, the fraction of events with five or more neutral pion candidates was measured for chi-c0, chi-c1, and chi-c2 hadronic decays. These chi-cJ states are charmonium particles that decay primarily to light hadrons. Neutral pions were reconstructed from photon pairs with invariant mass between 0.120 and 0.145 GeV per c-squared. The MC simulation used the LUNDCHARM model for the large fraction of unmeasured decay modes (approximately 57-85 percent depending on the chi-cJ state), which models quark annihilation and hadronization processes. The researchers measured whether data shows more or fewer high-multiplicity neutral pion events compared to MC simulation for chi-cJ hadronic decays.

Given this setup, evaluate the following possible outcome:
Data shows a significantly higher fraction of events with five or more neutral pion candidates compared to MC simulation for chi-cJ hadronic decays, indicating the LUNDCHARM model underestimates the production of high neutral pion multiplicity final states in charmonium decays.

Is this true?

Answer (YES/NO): YES